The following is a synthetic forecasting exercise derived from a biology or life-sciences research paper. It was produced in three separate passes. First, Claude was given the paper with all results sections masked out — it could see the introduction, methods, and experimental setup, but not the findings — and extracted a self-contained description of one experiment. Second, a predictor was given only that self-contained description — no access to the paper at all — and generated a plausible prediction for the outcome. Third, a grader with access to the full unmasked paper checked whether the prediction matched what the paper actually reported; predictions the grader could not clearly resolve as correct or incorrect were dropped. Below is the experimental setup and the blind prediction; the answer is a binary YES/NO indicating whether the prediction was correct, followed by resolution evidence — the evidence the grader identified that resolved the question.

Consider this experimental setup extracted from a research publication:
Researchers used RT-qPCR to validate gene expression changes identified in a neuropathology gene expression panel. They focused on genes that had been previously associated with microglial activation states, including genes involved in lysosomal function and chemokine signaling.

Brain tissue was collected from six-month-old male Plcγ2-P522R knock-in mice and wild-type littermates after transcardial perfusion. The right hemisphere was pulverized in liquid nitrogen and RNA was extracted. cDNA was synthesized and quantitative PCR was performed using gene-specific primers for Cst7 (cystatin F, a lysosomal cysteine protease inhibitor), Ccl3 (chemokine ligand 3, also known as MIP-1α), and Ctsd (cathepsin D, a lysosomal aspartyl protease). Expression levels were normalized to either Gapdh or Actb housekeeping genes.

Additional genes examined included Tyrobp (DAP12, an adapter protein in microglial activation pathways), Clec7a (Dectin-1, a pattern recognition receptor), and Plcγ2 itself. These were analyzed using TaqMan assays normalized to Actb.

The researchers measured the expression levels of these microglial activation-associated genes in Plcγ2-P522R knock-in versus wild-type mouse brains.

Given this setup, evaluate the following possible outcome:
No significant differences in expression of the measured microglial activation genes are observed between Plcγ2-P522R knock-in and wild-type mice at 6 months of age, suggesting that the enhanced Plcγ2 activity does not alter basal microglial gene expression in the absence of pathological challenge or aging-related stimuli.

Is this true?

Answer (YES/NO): NO